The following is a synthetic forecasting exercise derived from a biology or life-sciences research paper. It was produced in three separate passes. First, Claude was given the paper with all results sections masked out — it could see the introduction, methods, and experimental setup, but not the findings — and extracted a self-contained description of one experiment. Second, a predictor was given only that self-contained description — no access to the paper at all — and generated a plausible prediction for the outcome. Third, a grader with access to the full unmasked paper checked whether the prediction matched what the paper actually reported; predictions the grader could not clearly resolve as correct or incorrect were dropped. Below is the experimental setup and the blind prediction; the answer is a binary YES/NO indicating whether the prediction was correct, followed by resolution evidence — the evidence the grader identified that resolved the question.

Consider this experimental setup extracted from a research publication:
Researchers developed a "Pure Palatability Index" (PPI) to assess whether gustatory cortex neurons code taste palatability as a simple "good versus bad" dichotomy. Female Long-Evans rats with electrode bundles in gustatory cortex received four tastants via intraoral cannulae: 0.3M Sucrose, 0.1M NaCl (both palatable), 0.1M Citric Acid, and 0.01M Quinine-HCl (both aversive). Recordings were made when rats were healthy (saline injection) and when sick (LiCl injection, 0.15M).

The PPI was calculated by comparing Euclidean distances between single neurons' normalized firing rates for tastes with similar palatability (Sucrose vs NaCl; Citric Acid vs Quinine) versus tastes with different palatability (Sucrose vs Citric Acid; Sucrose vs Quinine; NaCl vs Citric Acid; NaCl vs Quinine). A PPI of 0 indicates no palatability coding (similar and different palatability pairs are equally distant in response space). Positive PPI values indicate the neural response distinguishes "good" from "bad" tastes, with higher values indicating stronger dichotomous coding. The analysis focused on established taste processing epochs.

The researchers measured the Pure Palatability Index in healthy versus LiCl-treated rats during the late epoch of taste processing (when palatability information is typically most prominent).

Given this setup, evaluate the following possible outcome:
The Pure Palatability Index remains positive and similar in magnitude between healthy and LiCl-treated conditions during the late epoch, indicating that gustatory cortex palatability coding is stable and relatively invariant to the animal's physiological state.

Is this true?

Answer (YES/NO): NO